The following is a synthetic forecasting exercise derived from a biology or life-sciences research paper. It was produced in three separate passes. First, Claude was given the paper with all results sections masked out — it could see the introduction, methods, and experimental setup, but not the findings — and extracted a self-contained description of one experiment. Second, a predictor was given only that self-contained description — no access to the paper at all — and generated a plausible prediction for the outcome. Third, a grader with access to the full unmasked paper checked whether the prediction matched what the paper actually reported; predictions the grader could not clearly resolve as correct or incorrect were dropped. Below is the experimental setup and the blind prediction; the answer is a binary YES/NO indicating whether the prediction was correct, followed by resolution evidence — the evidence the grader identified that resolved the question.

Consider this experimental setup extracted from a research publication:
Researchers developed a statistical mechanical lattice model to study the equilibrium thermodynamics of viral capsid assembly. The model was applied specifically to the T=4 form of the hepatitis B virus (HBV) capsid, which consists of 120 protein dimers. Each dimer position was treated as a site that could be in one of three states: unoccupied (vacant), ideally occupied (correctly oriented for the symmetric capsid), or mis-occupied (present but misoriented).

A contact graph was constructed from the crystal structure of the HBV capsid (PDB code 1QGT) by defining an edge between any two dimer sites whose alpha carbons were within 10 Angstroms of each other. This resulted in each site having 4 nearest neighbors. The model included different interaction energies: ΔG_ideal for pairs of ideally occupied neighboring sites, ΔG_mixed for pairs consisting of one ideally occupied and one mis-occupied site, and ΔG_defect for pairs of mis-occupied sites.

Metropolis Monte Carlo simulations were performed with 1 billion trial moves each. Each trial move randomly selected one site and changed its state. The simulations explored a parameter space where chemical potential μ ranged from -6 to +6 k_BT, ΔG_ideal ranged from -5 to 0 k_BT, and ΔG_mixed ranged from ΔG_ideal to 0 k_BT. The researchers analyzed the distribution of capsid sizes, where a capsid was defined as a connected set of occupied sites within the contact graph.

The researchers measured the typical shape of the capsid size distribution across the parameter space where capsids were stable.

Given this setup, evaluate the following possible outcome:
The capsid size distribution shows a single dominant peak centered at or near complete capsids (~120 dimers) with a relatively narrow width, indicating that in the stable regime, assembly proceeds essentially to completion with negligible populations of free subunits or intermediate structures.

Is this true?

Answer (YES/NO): NO